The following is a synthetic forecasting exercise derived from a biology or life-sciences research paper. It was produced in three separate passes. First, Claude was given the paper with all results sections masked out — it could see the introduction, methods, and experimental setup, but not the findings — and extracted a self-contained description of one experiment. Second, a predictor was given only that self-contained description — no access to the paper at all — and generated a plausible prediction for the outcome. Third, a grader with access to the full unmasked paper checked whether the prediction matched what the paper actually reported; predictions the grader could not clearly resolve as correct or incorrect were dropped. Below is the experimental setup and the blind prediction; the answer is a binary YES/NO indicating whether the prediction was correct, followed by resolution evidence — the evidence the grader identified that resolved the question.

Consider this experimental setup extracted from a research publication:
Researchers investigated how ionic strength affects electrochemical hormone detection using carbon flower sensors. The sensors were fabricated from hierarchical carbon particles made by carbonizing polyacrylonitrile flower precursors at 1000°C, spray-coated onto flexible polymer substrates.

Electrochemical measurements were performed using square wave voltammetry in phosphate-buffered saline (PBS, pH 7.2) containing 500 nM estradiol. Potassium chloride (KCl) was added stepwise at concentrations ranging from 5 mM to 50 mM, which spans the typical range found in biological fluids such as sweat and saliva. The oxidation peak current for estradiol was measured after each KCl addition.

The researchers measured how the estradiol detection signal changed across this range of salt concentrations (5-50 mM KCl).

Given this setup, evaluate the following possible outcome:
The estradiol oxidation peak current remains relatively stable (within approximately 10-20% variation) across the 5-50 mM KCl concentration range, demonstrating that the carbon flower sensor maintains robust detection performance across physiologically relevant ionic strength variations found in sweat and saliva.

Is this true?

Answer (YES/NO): YES